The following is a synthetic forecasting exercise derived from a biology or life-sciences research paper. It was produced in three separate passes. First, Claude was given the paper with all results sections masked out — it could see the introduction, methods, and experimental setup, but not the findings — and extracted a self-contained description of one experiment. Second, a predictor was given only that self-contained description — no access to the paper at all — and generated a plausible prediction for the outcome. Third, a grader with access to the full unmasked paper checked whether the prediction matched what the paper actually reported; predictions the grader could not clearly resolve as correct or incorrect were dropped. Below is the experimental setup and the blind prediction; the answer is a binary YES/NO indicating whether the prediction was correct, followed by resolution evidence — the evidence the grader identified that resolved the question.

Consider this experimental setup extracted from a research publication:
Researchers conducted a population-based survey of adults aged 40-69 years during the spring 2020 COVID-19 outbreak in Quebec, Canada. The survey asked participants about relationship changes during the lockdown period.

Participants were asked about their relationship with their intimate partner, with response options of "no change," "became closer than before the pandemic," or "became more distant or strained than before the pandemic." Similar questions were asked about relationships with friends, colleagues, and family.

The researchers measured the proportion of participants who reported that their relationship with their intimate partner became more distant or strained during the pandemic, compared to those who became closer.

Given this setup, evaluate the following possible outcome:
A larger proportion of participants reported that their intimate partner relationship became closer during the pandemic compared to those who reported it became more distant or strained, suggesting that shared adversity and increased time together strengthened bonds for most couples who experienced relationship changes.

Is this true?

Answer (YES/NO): YES